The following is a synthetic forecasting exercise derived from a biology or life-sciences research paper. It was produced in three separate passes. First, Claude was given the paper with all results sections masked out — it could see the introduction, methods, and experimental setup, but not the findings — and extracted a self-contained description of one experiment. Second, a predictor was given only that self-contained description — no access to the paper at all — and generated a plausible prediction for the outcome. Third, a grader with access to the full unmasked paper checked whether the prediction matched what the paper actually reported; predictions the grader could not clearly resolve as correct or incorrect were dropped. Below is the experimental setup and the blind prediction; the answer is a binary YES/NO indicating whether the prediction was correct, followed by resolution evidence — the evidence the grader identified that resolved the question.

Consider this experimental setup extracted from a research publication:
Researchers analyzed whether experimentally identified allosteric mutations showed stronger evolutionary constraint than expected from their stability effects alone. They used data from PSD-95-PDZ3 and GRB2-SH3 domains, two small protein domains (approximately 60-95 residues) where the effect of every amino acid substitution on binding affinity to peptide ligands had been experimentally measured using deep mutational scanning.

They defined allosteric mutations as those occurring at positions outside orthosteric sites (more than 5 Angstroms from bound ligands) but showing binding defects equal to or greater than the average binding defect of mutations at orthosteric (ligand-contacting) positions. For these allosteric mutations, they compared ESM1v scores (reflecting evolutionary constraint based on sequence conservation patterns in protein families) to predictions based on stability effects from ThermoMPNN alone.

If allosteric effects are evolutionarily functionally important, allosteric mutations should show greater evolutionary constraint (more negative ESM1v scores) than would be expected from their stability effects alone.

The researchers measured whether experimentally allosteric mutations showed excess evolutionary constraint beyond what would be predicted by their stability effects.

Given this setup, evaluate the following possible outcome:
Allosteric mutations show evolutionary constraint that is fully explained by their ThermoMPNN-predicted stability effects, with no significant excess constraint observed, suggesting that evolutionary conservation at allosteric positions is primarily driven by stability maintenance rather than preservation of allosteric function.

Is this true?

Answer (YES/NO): NO